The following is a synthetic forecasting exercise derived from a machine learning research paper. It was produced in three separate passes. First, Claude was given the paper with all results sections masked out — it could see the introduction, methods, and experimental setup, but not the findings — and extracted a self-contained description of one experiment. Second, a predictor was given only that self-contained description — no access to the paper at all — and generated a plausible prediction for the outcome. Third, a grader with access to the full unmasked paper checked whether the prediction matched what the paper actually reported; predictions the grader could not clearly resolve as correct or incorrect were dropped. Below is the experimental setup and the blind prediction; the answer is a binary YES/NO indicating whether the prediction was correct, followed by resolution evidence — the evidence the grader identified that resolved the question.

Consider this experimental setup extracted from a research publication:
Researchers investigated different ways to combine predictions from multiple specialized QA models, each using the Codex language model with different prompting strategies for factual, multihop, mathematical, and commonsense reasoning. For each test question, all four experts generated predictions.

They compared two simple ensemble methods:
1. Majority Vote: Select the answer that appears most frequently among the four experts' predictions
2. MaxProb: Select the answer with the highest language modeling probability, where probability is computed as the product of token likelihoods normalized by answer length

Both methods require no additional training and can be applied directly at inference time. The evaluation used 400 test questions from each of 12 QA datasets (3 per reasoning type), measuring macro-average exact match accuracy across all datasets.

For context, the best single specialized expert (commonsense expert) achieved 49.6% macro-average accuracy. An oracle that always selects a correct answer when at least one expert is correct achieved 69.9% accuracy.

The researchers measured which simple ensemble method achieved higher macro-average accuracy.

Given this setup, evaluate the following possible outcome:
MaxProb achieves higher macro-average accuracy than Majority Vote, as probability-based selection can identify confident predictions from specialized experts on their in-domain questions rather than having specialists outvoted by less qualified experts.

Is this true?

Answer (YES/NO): YES